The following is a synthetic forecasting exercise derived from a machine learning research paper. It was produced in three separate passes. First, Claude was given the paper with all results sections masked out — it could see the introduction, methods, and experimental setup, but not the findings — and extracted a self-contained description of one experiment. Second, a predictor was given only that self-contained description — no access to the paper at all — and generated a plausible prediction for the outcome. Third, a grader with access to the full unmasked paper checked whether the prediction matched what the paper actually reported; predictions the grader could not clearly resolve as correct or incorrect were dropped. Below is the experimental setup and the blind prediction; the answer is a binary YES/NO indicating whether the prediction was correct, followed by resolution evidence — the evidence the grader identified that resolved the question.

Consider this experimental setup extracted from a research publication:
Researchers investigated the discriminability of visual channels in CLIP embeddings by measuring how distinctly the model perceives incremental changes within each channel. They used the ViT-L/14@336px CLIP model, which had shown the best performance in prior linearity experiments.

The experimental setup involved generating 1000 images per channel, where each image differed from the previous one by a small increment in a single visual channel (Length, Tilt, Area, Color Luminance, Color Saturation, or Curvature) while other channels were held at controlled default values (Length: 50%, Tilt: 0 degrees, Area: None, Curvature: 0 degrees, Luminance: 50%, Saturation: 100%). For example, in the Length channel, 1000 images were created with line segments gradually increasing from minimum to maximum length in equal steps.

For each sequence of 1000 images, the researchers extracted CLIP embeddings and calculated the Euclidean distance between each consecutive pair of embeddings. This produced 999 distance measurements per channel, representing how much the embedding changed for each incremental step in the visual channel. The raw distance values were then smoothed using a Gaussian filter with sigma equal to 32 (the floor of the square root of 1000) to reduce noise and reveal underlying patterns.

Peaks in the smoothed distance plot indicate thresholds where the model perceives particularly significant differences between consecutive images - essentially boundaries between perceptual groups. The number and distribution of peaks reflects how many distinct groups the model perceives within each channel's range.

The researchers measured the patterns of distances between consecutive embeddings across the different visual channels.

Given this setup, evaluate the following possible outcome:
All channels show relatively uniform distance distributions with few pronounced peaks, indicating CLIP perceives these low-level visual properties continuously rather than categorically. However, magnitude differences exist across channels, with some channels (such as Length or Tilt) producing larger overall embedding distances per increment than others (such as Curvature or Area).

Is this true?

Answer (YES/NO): NO